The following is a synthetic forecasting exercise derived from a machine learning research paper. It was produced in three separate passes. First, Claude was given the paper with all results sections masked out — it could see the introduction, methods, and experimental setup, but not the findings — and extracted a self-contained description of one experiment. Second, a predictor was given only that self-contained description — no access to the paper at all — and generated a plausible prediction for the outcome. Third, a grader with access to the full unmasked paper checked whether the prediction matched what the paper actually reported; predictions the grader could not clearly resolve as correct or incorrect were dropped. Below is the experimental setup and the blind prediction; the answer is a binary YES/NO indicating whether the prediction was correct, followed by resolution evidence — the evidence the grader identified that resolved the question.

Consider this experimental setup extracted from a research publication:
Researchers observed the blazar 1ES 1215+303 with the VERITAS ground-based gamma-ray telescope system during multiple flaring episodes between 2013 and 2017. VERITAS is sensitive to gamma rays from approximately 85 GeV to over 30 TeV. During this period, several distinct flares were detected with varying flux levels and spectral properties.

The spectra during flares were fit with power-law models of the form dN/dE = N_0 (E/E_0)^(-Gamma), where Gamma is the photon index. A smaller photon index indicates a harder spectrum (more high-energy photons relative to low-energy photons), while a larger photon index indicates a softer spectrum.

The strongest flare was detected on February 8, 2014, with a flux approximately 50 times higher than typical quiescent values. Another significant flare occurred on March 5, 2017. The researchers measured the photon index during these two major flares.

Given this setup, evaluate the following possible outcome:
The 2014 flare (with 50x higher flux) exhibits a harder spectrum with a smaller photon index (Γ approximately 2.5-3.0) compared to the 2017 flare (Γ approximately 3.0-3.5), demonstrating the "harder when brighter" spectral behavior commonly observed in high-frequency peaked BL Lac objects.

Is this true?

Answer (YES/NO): NO